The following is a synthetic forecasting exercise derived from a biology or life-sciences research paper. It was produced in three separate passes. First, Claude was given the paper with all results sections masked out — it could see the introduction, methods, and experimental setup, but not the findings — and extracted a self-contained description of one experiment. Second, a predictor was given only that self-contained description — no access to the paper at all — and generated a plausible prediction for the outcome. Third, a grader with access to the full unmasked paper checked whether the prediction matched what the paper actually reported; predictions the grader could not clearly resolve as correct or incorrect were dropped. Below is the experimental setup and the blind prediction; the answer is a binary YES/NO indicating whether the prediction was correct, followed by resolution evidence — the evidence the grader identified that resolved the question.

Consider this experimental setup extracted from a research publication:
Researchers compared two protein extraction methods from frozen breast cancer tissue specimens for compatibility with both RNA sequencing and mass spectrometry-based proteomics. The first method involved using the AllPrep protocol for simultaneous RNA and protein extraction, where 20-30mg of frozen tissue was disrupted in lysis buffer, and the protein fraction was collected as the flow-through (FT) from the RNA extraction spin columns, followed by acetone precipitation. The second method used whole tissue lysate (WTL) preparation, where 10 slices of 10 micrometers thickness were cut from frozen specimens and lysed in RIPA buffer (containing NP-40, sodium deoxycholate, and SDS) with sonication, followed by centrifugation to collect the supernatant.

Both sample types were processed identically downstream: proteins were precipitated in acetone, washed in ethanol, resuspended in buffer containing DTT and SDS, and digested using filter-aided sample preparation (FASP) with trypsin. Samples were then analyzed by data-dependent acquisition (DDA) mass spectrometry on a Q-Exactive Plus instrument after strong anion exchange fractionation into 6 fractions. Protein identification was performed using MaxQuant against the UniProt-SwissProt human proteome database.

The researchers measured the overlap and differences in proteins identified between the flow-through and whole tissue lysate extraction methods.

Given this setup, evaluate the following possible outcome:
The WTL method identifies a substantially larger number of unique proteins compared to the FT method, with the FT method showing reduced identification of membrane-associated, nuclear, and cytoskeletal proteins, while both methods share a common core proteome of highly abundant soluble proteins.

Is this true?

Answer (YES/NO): NO